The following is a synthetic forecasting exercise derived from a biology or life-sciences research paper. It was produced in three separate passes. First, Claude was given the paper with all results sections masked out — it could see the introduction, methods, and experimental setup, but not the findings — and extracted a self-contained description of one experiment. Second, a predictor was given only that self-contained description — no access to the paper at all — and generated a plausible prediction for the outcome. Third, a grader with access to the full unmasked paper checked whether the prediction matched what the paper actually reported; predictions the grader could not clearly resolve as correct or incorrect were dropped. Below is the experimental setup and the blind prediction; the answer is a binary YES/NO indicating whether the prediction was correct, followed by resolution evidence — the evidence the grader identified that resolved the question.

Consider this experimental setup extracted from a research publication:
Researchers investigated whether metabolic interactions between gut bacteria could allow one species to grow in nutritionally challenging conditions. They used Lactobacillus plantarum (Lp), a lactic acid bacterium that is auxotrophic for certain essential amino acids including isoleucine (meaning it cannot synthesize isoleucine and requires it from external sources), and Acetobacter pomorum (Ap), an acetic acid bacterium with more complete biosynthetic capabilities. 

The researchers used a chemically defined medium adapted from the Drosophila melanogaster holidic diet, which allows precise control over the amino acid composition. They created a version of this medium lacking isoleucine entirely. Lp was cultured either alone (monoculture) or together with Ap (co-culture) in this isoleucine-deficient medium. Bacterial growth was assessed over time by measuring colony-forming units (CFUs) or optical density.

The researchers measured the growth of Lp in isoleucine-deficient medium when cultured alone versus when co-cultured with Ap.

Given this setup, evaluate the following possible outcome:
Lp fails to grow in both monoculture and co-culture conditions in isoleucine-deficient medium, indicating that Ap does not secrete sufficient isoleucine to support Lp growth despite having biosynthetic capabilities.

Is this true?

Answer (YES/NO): NO